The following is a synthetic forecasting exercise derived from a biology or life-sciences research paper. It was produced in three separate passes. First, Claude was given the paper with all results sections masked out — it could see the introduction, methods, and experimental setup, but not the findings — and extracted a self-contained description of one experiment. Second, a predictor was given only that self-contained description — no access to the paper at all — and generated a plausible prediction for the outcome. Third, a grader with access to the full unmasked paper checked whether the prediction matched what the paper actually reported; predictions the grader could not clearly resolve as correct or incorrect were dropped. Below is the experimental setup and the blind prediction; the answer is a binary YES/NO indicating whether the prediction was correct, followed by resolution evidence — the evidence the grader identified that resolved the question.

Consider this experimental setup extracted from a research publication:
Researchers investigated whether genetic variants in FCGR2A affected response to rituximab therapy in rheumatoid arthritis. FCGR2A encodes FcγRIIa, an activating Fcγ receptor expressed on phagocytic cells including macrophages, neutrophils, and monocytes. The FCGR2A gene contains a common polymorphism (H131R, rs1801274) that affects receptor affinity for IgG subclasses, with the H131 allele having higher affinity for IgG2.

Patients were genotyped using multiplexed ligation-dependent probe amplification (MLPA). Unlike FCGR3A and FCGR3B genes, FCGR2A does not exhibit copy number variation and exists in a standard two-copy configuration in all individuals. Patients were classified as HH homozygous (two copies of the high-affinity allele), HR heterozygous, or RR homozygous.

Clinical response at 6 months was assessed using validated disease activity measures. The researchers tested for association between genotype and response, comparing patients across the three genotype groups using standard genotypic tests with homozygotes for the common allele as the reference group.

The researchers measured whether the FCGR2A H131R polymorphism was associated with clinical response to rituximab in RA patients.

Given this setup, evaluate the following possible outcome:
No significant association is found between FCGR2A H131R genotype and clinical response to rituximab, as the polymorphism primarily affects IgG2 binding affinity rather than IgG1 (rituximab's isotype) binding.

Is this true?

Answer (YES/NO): NO